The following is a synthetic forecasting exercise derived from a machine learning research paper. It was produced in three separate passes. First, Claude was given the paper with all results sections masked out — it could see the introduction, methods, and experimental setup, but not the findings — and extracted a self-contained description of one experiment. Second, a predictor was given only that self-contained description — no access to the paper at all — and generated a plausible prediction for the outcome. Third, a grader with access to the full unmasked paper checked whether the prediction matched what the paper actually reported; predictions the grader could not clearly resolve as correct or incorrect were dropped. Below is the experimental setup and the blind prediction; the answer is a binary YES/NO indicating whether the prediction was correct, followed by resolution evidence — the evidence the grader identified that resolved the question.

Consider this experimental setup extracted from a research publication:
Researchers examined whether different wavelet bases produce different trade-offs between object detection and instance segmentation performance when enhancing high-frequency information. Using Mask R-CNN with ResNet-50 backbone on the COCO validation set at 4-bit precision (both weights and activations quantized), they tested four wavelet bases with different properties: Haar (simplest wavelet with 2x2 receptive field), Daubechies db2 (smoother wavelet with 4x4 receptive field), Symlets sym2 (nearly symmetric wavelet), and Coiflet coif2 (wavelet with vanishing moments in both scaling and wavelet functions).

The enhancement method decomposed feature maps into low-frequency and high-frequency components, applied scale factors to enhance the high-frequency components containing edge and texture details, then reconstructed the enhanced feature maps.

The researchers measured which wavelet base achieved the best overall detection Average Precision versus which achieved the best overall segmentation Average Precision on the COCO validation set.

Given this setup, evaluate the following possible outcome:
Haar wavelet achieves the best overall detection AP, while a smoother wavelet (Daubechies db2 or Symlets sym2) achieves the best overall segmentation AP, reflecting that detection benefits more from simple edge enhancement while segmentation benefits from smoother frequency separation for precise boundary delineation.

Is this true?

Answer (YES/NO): NO